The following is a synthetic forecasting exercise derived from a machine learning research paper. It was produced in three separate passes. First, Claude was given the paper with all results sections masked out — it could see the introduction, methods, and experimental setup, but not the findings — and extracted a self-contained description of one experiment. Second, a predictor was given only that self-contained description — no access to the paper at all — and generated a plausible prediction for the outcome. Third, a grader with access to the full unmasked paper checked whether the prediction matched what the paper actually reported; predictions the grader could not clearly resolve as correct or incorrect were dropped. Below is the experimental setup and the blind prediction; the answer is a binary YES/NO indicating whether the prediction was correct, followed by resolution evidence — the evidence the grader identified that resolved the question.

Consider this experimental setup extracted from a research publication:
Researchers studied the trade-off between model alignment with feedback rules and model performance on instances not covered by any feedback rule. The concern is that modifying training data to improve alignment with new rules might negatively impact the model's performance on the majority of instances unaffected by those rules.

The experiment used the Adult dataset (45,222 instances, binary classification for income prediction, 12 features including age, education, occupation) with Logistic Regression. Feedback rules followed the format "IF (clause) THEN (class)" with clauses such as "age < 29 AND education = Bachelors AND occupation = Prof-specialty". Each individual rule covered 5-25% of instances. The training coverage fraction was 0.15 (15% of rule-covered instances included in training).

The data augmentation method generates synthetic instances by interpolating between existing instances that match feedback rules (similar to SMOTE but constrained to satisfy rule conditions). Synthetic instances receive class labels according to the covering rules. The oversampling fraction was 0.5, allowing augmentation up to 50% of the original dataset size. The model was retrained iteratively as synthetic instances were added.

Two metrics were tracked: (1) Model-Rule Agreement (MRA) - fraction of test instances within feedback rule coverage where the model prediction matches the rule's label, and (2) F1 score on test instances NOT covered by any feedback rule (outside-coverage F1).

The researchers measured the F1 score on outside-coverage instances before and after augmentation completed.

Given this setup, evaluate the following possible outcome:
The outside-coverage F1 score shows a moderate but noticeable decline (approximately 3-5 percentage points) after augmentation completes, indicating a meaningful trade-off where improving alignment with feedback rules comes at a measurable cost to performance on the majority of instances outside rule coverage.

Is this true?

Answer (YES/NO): NO